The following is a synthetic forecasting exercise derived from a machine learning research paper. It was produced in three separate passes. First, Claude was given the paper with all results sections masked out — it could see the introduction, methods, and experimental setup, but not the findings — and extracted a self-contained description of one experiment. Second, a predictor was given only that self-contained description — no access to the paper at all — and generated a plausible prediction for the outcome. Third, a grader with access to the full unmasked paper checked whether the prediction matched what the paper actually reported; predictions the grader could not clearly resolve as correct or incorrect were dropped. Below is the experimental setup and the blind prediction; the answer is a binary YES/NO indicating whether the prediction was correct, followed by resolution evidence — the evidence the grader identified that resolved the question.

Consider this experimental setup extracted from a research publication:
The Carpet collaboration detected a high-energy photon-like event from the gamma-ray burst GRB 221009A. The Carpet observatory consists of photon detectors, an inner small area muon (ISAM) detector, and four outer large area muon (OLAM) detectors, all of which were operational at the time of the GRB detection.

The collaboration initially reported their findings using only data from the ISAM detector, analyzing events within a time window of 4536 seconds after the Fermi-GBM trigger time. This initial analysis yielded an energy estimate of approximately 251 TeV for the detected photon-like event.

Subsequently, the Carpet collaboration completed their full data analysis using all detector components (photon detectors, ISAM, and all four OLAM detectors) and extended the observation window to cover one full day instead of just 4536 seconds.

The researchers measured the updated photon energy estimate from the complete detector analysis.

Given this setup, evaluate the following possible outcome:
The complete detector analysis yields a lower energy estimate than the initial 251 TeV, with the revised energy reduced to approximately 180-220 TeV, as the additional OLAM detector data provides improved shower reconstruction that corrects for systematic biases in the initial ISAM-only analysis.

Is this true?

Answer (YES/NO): NO